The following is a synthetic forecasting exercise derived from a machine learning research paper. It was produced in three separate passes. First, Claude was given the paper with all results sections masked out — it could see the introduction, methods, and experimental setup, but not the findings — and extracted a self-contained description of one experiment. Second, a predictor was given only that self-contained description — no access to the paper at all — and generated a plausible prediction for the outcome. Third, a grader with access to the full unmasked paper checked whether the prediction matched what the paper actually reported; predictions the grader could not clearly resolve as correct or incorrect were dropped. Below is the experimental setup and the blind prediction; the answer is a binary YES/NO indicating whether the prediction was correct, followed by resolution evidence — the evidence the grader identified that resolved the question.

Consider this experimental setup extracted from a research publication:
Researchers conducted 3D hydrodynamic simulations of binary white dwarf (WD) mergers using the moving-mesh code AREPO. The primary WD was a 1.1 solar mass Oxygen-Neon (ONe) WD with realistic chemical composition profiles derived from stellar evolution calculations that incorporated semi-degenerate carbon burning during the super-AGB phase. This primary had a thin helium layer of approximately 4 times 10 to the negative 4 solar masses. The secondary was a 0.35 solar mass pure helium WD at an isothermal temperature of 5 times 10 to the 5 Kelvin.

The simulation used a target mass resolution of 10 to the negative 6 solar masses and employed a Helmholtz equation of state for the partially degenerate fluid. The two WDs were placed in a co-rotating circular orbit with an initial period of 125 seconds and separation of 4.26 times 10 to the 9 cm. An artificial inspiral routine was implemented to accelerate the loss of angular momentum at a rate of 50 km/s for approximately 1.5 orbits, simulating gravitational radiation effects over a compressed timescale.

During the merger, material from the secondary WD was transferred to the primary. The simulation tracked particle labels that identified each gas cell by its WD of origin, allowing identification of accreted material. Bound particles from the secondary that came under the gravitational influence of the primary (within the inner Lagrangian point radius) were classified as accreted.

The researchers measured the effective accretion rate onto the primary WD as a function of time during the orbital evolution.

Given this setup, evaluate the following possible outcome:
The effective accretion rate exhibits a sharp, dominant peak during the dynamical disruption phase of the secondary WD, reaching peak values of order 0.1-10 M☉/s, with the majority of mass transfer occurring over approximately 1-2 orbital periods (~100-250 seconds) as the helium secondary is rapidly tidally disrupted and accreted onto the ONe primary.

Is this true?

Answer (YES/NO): NO